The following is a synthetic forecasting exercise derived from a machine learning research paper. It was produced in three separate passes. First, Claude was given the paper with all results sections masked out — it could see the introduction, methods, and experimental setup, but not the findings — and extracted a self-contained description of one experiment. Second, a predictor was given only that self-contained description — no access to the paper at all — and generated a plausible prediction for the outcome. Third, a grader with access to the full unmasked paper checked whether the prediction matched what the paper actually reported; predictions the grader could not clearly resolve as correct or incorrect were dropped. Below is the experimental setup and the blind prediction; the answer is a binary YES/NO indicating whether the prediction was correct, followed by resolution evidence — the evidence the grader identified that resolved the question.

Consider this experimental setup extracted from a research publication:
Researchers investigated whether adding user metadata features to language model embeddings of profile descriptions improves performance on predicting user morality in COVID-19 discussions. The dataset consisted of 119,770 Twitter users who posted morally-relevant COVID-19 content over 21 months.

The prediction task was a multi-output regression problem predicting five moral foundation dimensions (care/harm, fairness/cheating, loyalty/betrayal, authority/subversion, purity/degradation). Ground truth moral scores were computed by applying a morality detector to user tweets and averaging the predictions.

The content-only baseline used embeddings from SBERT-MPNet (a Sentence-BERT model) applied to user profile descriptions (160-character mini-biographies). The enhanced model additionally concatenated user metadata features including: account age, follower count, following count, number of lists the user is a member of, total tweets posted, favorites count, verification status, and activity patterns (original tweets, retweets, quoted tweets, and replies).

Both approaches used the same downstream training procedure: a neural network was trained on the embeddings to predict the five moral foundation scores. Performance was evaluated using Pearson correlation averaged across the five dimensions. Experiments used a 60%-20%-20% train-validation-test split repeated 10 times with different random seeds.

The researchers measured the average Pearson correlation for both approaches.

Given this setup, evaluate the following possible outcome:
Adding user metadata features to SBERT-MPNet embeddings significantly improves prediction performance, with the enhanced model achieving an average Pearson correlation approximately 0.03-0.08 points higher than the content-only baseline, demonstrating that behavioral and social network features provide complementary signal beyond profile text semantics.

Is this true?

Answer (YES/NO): YES